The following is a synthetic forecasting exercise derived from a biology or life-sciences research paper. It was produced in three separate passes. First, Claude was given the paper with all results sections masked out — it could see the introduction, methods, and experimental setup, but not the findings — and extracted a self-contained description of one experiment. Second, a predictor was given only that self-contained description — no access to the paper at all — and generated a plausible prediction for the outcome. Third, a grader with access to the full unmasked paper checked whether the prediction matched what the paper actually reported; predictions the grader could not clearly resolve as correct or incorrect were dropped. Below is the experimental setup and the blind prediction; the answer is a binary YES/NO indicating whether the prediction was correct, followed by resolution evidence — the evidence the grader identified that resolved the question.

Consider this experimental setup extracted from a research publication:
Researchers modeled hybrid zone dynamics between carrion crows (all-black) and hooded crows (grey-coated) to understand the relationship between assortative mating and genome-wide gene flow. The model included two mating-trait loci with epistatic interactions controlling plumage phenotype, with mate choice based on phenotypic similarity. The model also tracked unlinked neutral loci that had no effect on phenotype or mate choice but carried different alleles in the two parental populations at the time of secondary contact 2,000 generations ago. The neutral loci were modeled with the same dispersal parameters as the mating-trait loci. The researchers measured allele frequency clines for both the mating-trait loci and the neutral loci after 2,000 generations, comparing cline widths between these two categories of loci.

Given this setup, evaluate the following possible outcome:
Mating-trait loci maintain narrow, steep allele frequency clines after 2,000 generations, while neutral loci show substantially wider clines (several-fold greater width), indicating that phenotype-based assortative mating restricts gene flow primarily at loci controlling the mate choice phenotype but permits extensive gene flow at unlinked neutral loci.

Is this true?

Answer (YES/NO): YES